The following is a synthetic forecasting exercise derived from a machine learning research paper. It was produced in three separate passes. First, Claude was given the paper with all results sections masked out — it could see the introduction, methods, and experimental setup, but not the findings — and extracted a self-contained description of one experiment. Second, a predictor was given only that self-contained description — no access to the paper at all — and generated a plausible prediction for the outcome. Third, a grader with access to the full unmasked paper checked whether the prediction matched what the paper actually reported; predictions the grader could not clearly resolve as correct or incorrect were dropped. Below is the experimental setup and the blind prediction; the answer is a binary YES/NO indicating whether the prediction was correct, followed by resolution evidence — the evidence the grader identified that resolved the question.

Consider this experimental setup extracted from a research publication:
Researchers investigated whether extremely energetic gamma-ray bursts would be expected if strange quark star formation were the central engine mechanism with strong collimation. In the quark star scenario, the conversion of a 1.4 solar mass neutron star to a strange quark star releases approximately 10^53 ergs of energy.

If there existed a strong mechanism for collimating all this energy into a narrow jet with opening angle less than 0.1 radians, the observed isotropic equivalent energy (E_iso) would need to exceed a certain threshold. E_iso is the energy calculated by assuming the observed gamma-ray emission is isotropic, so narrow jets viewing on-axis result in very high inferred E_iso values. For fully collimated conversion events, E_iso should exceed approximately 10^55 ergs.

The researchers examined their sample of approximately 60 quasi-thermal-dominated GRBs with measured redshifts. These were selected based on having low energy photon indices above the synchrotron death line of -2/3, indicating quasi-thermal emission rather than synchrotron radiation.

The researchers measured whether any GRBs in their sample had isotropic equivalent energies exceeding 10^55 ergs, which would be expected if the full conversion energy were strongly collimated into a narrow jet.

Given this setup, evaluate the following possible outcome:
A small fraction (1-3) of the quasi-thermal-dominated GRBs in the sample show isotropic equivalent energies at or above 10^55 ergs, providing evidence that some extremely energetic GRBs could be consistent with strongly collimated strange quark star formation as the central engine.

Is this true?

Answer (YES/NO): NO